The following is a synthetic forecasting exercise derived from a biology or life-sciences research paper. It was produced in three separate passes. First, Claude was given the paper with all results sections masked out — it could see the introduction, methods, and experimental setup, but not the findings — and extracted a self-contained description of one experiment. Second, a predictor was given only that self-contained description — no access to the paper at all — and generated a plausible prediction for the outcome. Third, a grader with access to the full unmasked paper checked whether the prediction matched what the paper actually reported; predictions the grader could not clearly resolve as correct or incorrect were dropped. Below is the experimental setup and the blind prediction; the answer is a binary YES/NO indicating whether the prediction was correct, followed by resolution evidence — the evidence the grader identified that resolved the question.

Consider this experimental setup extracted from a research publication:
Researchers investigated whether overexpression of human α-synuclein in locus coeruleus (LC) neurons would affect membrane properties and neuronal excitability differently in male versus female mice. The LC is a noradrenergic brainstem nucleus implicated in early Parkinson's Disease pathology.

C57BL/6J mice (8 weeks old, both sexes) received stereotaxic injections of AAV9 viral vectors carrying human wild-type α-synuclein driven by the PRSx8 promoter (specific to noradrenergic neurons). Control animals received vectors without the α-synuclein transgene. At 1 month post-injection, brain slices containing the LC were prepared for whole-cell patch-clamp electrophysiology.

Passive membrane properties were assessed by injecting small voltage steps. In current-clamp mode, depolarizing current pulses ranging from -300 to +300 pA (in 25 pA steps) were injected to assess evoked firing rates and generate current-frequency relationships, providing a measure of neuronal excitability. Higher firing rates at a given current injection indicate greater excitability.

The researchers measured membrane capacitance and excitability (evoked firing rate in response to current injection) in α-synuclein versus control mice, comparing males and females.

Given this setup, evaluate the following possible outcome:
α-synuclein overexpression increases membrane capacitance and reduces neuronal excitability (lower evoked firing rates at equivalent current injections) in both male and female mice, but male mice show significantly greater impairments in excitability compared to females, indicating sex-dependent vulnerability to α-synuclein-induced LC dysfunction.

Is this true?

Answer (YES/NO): NO